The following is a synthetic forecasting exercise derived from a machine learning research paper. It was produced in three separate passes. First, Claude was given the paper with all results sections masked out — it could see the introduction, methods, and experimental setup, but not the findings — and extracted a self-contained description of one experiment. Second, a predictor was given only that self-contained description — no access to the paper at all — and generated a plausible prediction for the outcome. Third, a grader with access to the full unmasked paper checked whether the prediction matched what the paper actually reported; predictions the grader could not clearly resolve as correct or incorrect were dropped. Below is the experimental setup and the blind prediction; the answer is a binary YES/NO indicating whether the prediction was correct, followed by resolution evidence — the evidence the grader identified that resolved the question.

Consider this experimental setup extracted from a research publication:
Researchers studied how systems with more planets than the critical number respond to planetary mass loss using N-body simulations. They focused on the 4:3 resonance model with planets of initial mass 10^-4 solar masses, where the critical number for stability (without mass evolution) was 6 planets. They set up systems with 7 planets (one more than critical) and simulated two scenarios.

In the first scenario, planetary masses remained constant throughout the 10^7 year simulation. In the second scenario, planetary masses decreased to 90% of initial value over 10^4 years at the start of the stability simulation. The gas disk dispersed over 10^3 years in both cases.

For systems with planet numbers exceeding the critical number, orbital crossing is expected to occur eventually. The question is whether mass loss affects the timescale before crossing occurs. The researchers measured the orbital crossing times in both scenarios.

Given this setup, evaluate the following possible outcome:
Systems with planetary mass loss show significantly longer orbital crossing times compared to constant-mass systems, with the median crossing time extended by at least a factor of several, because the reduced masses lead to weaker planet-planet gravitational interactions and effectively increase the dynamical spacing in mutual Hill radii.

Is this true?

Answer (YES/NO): NO